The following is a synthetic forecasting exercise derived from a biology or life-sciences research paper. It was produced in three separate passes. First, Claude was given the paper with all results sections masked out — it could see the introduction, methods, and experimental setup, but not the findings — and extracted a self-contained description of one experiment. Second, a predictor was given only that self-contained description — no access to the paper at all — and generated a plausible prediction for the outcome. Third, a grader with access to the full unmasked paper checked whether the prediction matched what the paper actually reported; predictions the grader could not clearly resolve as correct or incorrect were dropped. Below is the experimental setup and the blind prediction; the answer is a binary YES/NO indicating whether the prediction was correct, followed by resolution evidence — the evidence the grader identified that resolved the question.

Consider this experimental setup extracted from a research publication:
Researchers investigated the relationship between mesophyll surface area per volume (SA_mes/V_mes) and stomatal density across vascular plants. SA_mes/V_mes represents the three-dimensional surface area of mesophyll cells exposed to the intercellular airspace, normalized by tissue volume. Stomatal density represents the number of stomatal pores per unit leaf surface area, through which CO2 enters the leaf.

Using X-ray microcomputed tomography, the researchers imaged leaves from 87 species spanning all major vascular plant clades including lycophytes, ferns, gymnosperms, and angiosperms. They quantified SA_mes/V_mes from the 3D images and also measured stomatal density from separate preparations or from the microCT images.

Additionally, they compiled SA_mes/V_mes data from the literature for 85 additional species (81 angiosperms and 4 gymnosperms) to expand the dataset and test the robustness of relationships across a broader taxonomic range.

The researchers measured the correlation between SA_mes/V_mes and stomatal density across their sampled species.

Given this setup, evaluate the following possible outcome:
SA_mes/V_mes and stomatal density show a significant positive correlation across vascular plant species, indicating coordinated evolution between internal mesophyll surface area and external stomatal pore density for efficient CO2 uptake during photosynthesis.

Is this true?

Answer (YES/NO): YES